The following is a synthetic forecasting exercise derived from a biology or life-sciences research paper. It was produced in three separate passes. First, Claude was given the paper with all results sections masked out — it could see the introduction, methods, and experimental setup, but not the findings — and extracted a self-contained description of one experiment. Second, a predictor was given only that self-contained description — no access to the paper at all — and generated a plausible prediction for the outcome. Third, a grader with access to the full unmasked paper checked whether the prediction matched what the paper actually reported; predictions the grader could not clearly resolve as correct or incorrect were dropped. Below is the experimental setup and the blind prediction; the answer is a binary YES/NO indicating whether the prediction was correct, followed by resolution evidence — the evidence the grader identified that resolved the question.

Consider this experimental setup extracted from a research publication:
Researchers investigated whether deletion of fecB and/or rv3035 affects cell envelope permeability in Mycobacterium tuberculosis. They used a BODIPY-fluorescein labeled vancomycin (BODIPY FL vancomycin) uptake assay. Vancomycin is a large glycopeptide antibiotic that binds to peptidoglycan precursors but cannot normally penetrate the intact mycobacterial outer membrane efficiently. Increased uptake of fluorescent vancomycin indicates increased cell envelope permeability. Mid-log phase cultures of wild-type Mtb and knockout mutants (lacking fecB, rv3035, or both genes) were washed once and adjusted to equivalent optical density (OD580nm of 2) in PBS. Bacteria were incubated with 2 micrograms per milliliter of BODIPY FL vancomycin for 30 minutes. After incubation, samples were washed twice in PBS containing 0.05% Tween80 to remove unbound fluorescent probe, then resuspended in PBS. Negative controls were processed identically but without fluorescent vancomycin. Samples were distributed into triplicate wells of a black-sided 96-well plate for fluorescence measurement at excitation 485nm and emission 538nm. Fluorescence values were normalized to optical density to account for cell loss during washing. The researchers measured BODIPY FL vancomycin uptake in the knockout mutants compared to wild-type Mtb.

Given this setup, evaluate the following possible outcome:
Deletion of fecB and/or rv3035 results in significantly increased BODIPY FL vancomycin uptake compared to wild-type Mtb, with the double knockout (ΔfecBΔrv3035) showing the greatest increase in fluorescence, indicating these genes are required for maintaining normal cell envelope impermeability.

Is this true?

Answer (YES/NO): NO